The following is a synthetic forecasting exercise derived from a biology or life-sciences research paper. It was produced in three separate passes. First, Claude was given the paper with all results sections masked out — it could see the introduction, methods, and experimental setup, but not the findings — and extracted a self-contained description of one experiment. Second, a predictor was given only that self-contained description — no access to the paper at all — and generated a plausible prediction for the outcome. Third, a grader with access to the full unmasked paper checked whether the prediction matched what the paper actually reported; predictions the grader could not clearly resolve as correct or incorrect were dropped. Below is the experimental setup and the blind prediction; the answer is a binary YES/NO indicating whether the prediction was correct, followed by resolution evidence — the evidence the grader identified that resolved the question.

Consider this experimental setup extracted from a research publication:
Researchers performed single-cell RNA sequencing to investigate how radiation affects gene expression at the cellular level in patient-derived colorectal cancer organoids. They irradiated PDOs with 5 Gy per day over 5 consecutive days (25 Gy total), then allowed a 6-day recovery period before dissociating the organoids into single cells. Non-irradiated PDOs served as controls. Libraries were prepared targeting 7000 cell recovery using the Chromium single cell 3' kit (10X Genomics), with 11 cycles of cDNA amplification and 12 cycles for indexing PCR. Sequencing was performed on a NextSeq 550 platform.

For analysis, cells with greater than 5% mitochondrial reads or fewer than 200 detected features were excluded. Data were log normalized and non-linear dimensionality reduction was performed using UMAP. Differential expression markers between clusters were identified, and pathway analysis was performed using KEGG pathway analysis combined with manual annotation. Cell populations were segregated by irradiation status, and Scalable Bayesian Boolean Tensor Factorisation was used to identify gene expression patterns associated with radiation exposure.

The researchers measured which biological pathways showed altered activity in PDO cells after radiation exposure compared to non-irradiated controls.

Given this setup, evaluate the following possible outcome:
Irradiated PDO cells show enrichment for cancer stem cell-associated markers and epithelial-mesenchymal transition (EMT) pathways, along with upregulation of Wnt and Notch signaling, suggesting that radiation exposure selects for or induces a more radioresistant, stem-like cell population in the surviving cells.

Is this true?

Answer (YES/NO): NO